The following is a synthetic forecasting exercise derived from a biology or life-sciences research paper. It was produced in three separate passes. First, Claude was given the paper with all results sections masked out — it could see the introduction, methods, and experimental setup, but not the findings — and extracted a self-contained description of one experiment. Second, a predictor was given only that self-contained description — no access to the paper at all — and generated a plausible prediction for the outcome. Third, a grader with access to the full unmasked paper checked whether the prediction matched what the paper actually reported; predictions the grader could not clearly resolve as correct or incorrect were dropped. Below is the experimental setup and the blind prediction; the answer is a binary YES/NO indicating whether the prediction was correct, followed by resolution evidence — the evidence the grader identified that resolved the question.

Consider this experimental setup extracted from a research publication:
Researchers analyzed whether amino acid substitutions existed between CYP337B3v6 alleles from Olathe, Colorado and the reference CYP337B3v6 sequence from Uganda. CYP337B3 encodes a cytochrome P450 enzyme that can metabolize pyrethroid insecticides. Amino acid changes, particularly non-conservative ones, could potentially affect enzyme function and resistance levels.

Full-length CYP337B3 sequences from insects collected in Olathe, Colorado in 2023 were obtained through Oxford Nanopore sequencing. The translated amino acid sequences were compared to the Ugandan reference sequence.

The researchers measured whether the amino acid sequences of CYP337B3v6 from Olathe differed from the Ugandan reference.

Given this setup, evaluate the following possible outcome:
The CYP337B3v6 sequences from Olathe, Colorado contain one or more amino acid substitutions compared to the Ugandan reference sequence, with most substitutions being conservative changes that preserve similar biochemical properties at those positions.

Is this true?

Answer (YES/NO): YES